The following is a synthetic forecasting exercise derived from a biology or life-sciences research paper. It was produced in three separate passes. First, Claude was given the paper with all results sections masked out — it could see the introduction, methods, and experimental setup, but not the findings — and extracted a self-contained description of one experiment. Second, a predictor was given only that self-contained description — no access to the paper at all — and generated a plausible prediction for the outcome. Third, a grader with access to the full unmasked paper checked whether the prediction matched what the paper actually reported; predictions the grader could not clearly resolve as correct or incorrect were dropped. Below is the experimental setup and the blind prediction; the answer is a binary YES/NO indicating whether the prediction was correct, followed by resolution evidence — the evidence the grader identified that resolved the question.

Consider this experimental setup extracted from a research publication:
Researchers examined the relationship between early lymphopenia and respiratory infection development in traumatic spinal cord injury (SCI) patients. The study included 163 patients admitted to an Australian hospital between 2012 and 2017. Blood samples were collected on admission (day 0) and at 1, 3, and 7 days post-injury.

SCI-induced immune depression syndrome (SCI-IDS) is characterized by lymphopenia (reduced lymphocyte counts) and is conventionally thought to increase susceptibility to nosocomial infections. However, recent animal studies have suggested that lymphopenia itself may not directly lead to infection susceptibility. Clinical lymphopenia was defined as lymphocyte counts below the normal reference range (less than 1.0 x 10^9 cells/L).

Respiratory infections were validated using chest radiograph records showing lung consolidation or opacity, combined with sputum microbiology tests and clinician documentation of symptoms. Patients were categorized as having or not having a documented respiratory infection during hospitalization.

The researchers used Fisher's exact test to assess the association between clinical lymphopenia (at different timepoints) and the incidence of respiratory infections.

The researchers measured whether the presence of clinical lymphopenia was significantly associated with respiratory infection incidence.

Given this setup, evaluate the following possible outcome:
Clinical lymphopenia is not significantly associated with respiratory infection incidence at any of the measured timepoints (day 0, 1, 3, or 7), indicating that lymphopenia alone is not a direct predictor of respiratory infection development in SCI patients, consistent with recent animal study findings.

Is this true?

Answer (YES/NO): YES